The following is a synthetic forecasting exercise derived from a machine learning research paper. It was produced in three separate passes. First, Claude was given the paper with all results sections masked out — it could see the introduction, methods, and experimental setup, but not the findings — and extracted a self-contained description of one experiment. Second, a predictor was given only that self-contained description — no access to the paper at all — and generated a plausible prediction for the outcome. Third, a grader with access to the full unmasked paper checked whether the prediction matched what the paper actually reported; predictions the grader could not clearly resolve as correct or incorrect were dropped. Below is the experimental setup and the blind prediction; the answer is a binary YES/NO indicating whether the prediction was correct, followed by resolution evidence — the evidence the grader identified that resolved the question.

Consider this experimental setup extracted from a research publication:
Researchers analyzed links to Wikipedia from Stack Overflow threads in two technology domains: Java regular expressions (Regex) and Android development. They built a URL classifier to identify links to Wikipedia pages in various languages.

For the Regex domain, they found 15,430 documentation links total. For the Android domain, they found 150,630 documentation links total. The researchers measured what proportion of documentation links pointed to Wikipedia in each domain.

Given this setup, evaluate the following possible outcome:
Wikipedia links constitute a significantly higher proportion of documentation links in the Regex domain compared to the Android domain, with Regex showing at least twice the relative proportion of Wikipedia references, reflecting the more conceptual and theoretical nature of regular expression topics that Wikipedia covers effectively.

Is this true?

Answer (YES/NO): NO